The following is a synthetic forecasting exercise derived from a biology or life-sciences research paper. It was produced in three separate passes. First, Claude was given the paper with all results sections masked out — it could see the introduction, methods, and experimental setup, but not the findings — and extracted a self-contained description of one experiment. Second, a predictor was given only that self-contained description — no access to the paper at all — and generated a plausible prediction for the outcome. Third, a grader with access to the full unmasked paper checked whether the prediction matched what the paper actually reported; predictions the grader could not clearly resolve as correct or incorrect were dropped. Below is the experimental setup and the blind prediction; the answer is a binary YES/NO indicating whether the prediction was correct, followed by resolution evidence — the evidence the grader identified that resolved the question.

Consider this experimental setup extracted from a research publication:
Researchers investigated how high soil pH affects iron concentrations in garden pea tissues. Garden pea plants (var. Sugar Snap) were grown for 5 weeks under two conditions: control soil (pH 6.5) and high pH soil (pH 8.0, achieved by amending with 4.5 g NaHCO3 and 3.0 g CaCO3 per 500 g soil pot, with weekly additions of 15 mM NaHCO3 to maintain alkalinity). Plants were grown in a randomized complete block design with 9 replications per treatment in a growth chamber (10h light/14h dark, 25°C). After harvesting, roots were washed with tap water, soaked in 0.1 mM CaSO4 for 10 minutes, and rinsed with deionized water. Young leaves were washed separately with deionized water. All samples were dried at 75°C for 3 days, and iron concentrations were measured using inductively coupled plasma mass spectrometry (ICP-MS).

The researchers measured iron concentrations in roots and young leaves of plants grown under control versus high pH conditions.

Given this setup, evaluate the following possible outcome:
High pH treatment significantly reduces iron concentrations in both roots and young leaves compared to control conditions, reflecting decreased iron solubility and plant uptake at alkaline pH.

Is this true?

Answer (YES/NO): YES